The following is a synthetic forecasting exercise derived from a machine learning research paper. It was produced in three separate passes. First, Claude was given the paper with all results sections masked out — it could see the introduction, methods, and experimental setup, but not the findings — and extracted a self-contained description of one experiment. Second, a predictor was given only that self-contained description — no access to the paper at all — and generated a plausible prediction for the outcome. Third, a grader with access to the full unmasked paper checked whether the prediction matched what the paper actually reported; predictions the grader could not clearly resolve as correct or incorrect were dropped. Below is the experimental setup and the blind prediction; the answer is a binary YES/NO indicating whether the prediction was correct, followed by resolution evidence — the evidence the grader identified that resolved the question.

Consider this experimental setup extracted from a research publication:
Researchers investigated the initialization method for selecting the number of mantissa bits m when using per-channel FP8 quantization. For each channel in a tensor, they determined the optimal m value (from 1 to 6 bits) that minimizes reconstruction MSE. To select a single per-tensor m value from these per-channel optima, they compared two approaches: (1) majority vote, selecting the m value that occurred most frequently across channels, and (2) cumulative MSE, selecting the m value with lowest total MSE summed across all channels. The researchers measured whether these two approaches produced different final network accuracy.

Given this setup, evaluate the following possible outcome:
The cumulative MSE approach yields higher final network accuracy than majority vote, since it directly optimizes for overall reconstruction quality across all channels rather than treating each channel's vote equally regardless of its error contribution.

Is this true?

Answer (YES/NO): NO